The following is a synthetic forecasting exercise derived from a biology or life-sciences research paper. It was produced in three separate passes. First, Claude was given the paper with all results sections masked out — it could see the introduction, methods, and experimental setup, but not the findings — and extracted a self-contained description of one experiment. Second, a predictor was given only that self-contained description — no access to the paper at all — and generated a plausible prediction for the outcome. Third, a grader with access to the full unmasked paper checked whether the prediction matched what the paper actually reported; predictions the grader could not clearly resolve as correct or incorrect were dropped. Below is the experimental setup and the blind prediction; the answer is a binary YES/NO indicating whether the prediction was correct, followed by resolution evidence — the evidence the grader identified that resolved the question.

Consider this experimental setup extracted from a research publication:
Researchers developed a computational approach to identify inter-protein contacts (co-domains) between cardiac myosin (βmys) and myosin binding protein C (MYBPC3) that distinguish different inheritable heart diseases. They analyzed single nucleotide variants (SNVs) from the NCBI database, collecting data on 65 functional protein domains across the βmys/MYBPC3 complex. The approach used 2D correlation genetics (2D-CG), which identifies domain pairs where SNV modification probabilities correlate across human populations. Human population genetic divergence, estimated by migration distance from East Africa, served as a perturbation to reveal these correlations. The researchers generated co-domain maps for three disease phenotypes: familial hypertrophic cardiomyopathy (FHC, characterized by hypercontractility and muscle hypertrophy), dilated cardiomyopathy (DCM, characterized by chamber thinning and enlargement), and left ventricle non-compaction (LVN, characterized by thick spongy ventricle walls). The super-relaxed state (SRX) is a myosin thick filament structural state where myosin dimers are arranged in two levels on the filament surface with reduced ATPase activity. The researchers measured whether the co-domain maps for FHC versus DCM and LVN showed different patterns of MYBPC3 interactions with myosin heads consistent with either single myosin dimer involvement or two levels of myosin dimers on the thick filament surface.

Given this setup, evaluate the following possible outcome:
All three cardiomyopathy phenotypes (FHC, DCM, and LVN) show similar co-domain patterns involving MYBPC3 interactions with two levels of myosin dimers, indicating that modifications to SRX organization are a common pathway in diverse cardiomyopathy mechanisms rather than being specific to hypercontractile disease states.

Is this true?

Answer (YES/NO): NO